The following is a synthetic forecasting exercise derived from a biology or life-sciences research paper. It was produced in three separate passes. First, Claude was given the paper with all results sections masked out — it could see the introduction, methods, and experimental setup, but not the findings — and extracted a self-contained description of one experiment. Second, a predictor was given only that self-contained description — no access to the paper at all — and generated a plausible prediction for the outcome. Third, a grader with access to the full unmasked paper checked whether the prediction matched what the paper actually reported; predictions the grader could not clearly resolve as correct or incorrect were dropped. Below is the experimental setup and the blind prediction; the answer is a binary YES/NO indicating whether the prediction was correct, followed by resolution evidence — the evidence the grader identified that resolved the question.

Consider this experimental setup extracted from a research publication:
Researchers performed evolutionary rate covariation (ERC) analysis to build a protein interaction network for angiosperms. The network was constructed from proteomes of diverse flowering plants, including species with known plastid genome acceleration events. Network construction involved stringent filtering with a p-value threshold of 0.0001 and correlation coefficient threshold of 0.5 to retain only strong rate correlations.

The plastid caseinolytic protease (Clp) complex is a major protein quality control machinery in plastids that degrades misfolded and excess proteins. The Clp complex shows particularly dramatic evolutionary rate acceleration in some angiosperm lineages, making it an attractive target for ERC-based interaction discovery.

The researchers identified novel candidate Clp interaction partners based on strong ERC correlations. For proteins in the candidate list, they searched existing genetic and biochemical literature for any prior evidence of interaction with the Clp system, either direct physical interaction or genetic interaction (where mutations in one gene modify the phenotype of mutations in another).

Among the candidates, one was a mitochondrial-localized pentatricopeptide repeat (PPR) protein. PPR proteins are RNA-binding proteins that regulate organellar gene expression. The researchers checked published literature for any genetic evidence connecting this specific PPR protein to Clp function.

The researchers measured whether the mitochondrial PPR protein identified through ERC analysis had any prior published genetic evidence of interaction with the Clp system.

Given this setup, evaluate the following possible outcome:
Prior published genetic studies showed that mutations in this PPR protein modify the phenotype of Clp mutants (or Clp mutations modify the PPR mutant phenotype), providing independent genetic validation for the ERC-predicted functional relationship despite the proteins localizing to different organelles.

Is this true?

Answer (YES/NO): NO